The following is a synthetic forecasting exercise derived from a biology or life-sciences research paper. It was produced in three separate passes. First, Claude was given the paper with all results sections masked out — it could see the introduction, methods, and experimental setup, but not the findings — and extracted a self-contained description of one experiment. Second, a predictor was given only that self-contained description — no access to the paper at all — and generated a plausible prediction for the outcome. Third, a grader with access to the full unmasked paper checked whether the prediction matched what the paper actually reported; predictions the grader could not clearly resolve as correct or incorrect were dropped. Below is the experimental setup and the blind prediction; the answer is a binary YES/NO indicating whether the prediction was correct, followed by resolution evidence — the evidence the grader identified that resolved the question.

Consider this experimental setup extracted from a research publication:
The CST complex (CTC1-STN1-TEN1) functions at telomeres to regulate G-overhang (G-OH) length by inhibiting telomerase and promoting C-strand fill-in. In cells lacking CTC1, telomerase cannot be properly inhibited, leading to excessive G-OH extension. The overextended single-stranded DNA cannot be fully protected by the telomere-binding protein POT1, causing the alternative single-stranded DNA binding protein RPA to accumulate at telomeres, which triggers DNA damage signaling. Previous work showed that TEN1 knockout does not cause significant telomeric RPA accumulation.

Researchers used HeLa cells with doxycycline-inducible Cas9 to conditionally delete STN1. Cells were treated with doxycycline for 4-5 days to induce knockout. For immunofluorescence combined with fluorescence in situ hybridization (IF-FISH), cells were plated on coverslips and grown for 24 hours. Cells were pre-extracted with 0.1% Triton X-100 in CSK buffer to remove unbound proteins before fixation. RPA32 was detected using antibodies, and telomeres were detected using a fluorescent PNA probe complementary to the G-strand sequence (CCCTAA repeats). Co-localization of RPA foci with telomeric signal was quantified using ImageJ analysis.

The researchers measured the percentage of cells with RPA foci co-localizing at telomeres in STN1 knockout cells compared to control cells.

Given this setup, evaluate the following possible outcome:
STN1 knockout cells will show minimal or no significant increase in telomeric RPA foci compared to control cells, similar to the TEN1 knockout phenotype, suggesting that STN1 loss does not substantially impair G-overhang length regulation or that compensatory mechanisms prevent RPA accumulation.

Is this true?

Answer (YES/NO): NO